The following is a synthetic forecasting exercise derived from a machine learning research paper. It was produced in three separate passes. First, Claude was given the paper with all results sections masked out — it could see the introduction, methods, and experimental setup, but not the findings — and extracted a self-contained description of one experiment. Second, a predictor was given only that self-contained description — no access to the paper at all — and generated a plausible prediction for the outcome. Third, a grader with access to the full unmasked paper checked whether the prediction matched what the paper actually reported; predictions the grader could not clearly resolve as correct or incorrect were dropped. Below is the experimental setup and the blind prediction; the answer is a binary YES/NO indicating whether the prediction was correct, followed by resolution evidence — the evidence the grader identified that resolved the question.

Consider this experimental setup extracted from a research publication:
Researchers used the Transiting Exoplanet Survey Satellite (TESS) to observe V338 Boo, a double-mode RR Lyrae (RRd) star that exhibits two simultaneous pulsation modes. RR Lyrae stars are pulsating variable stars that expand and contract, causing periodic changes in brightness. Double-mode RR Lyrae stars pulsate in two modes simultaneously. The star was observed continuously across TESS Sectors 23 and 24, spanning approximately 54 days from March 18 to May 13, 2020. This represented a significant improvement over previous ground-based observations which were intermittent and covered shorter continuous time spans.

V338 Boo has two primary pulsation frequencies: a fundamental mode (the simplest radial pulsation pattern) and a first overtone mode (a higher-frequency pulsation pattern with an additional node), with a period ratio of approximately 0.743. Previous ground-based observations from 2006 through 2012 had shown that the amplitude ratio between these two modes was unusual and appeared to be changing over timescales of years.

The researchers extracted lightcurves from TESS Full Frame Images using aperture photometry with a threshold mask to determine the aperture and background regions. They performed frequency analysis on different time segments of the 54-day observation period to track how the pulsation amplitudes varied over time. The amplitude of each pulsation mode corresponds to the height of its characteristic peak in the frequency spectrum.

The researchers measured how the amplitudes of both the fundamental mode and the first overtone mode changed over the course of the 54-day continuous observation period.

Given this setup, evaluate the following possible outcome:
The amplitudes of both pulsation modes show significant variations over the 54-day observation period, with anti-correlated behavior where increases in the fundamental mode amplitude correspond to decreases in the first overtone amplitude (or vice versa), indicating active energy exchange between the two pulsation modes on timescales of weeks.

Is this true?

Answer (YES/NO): NO